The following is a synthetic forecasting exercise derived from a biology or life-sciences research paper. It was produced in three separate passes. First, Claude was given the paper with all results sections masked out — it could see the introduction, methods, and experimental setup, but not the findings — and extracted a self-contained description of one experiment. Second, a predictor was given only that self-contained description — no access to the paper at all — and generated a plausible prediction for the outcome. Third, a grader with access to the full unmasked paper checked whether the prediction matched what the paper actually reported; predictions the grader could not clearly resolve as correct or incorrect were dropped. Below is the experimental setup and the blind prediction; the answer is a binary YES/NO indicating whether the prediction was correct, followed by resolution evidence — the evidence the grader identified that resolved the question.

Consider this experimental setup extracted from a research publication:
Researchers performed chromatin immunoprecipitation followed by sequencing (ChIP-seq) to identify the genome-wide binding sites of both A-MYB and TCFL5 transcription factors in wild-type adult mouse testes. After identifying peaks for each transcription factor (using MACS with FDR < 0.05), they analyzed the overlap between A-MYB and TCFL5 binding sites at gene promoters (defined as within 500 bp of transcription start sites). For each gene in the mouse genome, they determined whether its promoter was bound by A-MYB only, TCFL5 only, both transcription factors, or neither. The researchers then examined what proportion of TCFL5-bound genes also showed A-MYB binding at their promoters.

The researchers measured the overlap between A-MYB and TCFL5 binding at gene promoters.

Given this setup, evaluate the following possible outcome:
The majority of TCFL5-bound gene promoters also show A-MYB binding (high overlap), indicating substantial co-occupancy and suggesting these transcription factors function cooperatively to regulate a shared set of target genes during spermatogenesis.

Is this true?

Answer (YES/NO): NO